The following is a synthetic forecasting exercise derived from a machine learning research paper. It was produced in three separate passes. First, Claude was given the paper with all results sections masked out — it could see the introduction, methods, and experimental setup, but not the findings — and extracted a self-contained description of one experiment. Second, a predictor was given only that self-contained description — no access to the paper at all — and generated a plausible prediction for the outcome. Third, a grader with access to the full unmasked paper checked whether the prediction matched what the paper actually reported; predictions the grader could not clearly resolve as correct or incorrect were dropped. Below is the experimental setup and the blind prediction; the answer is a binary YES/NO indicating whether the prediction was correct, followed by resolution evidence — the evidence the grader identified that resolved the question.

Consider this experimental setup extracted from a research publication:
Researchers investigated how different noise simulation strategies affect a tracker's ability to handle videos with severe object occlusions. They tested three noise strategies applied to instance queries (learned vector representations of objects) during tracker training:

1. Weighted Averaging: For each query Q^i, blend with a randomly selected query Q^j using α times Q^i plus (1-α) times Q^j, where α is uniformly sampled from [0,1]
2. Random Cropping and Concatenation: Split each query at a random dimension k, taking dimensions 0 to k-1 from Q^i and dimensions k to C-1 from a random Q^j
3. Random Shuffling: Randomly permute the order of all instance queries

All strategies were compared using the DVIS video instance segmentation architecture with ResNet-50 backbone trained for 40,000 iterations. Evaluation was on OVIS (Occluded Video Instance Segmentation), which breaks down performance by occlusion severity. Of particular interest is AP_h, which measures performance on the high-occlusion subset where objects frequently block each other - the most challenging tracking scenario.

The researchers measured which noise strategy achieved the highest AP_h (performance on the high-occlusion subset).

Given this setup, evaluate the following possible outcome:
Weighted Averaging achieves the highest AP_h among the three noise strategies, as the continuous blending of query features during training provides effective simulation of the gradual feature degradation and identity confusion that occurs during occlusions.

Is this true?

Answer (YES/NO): NO